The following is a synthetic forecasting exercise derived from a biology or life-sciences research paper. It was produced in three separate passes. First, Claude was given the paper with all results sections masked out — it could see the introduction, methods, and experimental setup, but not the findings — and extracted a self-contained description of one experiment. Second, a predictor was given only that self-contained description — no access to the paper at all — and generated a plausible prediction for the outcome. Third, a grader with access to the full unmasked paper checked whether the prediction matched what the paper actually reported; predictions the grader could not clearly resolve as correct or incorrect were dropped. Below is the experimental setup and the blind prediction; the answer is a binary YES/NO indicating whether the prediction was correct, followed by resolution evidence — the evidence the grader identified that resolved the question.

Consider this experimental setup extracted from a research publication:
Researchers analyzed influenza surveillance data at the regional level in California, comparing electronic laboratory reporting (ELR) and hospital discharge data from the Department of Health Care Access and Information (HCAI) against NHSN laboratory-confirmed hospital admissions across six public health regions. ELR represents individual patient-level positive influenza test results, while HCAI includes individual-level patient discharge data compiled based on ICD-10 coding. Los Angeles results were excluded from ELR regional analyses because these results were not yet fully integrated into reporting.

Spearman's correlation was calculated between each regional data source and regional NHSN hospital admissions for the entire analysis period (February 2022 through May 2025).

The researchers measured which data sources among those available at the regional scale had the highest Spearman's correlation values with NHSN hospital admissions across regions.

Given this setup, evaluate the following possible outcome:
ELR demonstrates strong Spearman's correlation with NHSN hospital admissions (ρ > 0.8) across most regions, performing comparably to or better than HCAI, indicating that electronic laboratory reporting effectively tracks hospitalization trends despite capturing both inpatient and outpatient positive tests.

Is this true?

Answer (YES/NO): YES